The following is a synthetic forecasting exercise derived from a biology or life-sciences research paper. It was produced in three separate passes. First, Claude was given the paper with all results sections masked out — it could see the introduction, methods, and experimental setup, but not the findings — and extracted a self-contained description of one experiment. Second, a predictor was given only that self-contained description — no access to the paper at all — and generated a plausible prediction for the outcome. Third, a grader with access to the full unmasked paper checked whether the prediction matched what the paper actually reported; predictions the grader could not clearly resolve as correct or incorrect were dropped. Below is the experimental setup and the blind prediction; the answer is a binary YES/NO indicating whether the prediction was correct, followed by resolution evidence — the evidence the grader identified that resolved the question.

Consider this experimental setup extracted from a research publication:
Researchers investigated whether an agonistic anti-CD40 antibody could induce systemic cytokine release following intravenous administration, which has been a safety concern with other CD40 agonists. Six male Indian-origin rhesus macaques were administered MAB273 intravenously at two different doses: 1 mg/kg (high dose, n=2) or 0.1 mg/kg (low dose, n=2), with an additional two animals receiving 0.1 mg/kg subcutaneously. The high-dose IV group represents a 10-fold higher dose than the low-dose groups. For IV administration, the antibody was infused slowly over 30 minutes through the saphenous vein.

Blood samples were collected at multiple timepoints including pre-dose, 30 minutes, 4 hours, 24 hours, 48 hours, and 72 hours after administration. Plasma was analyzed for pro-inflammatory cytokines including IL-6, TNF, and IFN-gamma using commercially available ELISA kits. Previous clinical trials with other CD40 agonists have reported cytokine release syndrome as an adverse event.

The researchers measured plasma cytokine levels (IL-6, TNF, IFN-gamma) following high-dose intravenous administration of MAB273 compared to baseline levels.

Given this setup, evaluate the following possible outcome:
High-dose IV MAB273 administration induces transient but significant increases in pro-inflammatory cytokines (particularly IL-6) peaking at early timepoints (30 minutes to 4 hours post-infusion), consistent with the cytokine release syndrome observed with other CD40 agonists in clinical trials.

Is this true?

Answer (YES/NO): NO